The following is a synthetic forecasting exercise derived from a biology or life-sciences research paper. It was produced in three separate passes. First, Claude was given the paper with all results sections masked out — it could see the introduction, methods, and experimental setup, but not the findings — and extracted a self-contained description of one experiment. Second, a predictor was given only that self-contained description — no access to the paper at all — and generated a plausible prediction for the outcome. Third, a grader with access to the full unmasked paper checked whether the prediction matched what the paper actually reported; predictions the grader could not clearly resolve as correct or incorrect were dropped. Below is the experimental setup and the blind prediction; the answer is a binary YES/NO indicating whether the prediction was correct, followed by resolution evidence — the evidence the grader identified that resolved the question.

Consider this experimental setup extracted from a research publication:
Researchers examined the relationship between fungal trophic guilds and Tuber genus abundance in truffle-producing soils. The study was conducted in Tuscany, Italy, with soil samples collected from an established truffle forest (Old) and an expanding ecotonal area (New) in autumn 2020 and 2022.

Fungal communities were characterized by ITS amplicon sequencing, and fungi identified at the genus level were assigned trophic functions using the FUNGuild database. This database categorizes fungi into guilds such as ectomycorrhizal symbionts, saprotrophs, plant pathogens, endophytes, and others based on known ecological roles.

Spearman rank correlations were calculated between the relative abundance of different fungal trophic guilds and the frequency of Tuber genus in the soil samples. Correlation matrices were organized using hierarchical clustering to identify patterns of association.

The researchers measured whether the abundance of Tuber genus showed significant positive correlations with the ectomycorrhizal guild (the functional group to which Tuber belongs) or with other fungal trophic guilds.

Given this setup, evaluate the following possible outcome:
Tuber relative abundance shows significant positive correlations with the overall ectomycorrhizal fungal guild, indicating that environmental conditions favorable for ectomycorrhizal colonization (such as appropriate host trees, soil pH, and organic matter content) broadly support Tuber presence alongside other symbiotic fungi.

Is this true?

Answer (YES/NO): NO